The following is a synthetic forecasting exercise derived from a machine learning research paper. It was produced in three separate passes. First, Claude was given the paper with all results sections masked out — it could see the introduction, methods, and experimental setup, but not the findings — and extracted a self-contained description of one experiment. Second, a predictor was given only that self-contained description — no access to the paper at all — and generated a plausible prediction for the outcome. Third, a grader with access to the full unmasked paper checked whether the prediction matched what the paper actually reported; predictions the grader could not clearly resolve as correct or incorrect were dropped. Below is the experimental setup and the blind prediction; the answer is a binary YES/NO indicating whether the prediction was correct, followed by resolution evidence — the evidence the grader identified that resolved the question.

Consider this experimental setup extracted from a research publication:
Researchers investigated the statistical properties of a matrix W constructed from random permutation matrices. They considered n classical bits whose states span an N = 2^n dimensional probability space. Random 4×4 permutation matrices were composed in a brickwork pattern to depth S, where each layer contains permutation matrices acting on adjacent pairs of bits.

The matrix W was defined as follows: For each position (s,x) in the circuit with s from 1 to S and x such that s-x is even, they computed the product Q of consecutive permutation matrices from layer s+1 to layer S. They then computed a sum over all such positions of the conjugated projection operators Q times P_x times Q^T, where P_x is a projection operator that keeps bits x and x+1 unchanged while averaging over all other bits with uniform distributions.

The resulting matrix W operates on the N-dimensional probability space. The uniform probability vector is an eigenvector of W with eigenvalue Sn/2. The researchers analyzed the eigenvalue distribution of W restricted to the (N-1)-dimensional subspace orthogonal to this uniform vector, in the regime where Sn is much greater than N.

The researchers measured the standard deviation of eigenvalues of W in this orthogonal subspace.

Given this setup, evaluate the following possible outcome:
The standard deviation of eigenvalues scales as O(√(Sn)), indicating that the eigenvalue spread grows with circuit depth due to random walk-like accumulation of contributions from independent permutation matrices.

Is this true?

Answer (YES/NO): NO